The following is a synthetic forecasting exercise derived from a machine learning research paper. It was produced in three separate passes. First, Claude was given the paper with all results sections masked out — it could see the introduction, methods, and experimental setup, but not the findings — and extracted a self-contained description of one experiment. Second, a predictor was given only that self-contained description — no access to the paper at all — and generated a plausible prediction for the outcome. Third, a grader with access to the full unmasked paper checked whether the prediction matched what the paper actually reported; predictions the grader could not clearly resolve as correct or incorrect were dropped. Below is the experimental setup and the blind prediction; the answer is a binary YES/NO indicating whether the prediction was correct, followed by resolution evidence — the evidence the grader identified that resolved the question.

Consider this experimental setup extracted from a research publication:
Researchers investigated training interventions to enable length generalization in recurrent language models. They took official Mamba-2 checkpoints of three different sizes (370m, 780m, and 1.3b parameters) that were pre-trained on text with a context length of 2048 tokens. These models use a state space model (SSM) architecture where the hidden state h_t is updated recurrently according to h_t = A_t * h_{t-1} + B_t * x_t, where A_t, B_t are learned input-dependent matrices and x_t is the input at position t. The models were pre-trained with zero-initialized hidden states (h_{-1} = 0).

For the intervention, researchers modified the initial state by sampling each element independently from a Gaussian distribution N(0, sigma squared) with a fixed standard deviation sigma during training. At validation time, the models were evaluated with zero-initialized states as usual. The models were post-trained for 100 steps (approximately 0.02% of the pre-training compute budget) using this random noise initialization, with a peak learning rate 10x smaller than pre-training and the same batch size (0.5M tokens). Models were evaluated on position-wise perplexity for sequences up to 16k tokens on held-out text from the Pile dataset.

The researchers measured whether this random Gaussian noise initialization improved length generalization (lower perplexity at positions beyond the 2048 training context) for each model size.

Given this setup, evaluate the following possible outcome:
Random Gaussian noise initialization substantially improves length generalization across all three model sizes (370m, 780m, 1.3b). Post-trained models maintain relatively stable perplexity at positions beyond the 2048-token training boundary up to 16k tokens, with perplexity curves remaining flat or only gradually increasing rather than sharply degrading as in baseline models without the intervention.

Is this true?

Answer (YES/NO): NO